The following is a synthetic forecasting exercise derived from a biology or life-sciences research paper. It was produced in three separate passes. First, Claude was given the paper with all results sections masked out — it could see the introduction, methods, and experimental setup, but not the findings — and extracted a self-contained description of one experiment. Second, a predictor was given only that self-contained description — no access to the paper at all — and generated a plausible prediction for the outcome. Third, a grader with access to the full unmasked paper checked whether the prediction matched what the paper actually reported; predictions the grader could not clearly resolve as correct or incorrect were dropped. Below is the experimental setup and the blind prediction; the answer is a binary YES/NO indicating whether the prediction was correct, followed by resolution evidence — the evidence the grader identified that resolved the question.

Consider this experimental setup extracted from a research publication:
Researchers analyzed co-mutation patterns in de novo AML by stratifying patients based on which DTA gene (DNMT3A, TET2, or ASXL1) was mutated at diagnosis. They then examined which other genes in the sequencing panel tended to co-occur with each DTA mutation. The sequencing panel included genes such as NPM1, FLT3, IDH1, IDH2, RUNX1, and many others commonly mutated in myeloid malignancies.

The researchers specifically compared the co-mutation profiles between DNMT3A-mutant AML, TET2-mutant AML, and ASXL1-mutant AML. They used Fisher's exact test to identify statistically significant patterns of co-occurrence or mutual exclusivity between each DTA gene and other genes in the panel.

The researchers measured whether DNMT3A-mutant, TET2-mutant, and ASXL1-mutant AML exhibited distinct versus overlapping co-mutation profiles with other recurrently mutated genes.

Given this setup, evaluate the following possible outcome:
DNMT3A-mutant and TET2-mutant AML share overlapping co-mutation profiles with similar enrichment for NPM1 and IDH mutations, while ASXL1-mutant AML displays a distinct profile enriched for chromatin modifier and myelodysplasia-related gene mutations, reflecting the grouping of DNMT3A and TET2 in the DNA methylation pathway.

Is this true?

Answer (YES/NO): NO